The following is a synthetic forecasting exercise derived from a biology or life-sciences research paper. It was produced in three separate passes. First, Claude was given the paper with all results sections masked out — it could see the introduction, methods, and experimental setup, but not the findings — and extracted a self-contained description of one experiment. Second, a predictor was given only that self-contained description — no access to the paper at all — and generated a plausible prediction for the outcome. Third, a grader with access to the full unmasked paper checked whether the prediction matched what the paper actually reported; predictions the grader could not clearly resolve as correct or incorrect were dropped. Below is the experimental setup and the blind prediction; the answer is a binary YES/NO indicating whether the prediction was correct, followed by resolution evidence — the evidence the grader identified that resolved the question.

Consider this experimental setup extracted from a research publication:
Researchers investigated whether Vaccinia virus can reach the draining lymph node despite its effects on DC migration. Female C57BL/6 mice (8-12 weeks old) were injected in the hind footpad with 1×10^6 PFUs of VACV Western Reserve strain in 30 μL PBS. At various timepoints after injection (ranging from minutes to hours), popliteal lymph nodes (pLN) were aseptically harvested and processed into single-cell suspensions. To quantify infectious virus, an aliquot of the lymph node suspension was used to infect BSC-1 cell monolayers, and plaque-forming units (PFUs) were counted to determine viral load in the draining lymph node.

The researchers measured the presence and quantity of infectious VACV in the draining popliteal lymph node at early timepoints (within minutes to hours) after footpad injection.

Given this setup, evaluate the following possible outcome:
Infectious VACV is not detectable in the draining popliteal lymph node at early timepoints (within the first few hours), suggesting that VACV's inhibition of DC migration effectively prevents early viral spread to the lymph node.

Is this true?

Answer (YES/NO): NO